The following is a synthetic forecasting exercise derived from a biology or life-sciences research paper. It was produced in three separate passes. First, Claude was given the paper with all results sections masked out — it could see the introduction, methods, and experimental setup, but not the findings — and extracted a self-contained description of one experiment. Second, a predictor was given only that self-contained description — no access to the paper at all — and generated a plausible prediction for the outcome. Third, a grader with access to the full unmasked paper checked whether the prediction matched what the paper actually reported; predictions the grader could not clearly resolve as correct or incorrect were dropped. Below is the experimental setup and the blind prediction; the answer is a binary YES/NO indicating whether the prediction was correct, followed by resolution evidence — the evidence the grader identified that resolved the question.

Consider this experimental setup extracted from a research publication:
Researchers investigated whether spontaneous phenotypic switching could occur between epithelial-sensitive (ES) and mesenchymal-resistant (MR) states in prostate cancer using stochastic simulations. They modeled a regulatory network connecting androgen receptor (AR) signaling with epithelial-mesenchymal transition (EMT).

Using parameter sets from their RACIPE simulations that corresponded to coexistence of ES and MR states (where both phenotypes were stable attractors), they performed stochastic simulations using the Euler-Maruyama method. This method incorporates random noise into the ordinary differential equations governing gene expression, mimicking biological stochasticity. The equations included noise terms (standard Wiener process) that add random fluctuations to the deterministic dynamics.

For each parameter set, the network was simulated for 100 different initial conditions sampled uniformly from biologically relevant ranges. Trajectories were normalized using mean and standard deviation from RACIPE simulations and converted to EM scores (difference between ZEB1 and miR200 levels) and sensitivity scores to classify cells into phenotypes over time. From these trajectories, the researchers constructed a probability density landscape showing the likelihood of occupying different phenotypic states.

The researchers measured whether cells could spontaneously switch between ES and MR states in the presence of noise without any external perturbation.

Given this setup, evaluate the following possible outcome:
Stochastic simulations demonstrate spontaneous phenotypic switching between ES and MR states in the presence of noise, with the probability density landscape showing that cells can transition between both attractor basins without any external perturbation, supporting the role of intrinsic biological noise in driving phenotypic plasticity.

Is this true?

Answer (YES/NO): YES